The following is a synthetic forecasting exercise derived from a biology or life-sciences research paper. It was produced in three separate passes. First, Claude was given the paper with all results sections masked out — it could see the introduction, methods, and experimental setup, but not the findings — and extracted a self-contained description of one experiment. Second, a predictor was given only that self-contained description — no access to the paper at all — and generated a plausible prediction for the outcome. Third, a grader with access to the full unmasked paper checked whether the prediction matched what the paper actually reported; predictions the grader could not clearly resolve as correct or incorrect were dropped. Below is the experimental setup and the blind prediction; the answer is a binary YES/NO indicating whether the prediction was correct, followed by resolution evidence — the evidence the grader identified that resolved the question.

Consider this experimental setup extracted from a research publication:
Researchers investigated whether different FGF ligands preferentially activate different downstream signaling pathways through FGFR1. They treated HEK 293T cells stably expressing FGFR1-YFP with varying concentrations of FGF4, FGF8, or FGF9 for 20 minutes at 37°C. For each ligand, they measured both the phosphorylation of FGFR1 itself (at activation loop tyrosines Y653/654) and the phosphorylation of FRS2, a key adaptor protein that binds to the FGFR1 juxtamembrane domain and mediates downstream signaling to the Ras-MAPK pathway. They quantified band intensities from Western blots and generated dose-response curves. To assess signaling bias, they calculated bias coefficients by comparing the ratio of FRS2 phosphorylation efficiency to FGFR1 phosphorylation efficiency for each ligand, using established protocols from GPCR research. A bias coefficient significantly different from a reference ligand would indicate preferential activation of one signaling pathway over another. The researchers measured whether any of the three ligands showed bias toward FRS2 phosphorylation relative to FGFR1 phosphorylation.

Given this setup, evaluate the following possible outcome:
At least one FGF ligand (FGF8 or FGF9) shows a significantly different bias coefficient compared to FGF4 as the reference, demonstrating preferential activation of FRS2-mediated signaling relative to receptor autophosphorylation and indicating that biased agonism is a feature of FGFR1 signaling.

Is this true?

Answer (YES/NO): YES